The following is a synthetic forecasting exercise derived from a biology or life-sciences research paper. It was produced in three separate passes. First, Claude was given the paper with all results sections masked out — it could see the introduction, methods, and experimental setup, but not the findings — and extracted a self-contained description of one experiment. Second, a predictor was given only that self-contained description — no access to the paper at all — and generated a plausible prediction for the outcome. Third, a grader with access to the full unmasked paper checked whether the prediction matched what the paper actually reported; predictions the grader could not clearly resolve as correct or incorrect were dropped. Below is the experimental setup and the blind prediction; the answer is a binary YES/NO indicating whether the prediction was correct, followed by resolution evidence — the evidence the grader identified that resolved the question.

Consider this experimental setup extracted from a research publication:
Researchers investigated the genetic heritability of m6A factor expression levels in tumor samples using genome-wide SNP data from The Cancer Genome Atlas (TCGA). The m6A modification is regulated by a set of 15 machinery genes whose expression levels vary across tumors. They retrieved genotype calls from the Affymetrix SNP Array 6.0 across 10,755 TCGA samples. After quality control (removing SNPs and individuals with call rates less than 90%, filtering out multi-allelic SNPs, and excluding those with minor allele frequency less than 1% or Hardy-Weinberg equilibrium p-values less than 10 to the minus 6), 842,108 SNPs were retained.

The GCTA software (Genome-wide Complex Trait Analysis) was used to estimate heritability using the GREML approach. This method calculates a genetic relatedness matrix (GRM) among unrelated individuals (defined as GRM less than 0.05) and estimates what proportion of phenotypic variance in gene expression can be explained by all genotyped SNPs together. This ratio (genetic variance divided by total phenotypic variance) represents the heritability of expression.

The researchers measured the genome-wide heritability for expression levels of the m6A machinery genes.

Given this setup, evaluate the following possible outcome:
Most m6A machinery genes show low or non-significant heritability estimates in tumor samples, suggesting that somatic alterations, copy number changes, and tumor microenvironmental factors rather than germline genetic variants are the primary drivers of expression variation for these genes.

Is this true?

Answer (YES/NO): NO